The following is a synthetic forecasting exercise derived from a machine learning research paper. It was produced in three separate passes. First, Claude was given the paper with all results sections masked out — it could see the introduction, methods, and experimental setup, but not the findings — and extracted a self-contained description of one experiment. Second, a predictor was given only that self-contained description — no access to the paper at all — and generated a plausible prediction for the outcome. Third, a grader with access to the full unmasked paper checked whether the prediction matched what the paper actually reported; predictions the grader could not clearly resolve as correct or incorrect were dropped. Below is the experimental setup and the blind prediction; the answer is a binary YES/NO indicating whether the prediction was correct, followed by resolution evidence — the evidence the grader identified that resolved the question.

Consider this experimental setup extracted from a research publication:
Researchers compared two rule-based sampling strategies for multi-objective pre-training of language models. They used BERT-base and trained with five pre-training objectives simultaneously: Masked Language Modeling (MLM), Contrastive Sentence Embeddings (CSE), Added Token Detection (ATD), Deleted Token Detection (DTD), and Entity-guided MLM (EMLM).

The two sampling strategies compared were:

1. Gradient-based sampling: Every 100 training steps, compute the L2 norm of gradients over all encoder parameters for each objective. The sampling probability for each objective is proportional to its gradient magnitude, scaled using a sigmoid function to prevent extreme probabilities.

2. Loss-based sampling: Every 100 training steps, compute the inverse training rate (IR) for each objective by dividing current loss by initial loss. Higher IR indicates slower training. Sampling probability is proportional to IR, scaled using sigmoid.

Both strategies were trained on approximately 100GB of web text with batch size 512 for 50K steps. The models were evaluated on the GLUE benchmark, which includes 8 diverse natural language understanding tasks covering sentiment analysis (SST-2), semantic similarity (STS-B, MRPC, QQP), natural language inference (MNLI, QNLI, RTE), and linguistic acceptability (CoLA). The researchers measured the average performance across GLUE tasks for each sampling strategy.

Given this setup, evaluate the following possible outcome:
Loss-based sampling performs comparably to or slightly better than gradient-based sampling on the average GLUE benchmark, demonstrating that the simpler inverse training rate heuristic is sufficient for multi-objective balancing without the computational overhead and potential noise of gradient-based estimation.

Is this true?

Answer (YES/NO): YES